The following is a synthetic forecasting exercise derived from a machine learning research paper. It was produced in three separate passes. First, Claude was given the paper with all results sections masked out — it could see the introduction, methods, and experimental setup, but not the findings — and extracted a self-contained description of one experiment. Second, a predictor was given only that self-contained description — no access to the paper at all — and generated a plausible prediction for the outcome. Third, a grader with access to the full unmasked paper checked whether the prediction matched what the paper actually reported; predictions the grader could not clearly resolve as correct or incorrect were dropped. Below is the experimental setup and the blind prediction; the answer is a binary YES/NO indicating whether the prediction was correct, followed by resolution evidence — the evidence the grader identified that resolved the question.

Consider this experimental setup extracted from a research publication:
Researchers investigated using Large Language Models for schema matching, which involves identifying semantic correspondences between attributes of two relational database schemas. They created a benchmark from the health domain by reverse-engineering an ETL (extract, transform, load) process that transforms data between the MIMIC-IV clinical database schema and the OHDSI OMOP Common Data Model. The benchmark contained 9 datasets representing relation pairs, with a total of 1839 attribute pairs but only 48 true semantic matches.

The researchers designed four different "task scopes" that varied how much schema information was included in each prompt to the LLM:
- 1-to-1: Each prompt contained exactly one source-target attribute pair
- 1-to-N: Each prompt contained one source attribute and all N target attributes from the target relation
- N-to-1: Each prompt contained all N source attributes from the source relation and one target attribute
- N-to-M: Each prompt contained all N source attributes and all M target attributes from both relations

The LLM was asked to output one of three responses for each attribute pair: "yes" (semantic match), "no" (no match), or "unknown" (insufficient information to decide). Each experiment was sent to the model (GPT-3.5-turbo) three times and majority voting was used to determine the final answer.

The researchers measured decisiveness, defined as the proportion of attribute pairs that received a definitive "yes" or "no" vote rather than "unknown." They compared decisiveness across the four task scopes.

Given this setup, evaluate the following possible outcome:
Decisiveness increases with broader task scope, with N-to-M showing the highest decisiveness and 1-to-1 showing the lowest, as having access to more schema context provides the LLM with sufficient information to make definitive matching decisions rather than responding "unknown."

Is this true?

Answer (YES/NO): NO